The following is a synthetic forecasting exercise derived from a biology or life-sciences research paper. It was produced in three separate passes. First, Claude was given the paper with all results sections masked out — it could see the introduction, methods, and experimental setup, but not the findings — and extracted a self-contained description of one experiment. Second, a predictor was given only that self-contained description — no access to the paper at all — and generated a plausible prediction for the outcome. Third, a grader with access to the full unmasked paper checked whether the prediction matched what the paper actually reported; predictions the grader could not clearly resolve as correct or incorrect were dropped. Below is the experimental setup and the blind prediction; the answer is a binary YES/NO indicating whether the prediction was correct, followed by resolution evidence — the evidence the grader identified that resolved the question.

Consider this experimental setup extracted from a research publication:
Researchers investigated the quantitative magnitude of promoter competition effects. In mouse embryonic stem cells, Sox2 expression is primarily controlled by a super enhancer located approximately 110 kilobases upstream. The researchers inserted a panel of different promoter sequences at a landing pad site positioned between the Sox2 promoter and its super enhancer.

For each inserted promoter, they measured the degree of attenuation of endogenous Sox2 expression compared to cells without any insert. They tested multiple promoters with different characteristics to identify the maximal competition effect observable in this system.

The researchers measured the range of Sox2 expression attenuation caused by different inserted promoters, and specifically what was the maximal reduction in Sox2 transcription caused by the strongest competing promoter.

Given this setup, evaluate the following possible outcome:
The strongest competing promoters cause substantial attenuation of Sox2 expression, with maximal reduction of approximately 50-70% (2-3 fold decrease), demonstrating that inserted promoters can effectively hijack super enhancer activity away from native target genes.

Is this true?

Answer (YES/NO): NO